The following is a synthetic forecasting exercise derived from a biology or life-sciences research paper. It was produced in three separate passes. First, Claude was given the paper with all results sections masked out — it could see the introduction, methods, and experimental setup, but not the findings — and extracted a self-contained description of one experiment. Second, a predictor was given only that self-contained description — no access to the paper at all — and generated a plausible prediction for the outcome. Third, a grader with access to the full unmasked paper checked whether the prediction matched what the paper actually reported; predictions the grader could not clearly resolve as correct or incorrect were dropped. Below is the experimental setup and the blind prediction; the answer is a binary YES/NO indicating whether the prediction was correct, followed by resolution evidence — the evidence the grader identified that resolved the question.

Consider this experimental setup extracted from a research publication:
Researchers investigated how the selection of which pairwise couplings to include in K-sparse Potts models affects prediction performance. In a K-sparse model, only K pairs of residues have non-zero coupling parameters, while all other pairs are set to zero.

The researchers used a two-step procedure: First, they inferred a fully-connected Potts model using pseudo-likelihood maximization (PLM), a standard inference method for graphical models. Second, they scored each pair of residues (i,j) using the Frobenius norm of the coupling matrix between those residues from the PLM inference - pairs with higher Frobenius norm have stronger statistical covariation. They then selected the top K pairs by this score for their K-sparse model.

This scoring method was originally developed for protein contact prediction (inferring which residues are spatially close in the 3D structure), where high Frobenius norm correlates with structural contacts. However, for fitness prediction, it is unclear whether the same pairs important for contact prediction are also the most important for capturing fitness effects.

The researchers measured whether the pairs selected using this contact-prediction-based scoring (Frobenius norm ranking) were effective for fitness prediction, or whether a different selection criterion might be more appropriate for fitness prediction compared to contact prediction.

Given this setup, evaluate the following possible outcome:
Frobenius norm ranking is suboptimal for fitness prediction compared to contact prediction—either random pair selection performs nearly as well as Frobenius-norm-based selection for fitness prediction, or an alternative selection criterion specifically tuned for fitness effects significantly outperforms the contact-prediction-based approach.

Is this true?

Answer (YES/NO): YES